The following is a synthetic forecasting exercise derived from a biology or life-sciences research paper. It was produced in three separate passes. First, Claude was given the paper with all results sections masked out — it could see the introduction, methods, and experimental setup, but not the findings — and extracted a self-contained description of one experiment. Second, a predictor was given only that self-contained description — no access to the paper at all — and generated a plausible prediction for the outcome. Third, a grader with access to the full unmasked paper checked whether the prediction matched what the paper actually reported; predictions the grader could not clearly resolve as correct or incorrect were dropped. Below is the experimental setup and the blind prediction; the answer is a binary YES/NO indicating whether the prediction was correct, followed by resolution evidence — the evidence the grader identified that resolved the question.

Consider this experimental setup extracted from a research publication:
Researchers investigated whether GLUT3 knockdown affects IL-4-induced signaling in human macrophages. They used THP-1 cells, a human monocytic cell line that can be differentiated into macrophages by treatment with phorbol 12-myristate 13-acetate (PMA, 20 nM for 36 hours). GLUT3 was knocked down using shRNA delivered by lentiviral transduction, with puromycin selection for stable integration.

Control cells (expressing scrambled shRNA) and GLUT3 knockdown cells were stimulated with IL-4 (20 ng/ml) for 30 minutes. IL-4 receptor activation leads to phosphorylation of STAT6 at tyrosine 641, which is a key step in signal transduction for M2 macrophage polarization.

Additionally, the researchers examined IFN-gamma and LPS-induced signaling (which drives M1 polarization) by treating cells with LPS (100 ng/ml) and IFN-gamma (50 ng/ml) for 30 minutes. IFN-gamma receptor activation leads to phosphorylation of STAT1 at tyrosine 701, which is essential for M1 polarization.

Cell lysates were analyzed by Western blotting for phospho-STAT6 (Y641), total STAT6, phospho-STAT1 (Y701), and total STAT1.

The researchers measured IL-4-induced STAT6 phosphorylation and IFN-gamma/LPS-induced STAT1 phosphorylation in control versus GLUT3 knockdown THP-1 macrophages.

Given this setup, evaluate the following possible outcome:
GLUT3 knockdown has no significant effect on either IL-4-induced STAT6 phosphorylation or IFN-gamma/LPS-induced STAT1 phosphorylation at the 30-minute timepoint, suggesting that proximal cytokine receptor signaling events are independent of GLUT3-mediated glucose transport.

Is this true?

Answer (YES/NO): NO